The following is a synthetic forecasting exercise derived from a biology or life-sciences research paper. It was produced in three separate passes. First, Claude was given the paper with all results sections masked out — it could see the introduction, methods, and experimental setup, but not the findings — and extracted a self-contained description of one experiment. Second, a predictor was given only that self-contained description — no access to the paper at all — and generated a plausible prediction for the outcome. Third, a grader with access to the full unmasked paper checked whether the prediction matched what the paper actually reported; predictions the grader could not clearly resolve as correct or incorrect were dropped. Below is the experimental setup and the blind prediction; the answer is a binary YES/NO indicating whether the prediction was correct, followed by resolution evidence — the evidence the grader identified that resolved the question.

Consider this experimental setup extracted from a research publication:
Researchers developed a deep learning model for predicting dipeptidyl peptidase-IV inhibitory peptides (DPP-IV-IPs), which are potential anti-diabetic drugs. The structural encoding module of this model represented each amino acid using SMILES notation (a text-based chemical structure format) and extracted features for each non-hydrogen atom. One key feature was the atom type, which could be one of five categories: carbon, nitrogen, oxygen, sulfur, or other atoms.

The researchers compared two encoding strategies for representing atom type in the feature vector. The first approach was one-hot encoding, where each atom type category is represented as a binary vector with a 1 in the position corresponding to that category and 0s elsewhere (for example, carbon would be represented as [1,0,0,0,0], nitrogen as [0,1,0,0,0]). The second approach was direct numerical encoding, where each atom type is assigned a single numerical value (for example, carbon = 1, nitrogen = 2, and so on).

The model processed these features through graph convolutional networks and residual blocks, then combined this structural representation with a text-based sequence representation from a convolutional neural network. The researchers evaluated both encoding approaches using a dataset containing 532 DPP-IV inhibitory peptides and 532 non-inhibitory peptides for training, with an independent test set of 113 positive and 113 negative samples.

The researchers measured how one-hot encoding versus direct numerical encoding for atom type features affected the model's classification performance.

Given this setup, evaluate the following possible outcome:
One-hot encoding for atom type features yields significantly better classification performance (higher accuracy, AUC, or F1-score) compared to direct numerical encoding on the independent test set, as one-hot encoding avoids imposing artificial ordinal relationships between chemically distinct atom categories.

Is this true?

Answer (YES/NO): NO